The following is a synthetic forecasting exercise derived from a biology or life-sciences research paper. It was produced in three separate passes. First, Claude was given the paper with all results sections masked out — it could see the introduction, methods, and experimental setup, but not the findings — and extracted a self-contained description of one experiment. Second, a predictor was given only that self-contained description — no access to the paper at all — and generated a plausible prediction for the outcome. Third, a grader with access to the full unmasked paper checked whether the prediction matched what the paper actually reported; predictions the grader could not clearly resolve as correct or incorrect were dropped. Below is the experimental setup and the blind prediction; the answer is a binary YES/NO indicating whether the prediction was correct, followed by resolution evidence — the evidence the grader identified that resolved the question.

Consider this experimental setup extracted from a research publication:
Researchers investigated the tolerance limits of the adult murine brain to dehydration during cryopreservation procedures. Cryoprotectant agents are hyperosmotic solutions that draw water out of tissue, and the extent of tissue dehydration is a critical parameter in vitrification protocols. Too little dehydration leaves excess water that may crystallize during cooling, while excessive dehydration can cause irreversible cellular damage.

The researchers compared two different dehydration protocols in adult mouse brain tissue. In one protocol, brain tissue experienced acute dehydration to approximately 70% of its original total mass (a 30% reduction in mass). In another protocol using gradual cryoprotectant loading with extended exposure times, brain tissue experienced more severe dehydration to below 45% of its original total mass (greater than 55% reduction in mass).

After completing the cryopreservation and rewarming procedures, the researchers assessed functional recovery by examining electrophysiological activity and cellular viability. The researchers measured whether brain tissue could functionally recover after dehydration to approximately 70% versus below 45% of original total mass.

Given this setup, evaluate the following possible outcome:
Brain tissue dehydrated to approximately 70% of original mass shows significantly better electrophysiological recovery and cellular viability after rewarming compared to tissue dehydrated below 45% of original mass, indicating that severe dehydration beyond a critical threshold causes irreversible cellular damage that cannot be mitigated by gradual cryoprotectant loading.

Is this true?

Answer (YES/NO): YES